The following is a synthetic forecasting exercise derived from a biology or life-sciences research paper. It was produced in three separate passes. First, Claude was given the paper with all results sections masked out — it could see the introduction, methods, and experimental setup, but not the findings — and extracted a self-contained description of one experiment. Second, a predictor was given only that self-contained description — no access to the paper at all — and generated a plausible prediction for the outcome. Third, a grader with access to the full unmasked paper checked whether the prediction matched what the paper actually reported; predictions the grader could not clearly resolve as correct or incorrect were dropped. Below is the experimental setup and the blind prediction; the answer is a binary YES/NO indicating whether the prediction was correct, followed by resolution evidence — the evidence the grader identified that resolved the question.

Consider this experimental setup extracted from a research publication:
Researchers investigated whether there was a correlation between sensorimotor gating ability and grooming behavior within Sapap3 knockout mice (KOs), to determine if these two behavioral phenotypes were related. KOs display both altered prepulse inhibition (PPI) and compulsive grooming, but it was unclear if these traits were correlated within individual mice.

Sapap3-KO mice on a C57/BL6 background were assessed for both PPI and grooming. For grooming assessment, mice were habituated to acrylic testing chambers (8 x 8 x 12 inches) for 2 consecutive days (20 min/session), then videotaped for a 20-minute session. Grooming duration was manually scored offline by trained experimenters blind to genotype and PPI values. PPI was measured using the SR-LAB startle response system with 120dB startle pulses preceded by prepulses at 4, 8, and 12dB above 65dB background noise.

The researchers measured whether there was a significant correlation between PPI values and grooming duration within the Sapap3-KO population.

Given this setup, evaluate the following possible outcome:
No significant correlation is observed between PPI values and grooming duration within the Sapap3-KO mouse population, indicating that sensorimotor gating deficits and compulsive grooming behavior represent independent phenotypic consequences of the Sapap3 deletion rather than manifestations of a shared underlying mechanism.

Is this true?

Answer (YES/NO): NO